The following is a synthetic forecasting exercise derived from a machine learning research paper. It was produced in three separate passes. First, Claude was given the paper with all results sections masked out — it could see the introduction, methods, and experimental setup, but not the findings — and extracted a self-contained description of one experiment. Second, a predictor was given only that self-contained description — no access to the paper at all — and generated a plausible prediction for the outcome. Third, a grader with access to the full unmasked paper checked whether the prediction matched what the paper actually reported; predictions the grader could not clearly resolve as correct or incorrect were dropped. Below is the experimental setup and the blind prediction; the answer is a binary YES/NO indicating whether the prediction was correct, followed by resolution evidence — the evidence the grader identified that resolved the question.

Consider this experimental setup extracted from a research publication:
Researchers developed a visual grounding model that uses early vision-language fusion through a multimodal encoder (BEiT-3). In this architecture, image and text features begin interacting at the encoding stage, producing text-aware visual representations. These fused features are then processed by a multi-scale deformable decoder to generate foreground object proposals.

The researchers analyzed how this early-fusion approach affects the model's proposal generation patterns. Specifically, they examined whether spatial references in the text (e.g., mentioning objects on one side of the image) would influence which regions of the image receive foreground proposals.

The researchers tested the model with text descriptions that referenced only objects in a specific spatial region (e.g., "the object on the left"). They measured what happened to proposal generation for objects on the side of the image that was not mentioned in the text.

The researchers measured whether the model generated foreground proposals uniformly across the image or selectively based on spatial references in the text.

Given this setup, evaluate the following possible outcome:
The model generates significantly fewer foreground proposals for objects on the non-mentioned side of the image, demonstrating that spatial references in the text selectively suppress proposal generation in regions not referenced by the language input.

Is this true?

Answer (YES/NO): YES